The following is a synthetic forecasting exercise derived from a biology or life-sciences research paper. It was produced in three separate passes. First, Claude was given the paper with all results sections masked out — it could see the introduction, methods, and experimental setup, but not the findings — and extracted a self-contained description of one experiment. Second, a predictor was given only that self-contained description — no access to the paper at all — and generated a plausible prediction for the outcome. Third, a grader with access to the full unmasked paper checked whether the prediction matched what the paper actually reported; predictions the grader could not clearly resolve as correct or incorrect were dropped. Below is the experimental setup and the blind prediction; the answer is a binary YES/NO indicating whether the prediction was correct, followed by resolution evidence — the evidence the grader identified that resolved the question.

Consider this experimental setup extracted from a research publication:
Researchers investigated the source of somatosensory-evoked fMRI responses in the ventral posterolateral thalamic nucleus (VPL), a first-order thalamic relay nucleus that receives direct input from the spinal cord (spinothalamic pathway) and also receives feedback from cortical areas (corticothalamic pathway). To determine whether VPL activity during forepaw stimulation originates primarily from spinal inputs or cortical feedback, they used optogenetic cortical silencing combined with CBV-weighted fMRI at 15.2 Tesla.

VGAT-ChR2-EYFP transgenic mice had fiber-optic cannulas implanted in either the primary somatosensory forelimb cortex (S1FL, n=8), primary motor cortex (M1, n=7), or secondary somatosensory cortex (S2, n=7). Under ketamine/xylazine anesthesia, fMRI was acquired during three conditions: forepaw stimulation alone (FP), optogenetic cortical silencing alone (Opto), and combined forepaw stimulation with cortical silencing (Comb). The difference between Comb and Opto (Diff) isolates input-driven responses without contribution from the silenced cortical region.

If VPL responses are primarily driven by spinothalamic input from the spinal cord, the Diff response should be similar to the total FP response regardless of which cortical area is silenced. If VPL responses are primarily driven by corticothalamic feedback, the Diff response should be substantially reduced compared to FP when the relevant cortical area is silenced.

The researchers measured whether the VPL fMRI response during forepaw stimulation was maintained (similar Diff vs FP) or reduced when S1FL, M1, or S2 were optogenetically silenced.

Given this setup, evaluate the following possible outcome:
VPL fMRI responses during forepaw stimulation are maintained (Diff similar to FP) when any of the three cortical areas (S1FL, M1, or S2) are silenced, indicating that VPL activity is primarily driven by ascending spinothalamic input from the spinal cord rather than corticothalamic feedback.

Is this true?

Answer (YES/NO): YES